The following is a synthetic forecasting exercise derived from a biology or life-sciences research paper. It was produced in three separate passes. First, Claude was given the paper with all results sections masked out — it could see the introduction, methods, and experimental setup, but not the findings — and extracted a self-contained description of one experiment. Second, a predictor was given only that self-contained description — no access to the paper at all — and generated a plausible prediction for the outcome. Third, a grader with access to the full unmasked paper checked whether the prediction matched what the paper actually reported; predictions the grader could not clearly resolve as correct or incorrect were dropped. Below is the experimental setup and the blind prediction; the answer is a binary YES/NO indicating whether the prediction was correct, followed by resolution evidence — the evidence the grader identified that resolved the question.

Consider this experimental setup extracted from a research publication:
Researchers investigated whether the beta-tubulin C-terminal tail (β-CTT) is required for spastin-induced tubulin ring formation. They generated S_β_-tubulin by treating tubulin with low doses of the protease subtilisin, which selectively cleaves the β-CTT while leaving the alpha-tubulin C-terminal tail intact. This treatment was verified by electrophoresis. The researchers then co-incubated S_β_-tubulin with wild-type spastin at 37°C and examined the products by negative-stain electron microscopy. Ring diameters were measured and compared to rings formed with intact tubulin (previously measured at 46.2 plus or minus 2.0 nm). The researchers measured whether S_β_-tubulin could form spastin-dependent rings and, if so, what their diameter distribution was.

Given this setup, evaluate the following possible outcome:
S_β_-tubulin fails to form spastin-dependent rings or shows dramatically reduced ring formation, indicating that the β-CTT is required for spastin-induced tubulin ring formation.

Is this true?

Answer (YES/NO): NO